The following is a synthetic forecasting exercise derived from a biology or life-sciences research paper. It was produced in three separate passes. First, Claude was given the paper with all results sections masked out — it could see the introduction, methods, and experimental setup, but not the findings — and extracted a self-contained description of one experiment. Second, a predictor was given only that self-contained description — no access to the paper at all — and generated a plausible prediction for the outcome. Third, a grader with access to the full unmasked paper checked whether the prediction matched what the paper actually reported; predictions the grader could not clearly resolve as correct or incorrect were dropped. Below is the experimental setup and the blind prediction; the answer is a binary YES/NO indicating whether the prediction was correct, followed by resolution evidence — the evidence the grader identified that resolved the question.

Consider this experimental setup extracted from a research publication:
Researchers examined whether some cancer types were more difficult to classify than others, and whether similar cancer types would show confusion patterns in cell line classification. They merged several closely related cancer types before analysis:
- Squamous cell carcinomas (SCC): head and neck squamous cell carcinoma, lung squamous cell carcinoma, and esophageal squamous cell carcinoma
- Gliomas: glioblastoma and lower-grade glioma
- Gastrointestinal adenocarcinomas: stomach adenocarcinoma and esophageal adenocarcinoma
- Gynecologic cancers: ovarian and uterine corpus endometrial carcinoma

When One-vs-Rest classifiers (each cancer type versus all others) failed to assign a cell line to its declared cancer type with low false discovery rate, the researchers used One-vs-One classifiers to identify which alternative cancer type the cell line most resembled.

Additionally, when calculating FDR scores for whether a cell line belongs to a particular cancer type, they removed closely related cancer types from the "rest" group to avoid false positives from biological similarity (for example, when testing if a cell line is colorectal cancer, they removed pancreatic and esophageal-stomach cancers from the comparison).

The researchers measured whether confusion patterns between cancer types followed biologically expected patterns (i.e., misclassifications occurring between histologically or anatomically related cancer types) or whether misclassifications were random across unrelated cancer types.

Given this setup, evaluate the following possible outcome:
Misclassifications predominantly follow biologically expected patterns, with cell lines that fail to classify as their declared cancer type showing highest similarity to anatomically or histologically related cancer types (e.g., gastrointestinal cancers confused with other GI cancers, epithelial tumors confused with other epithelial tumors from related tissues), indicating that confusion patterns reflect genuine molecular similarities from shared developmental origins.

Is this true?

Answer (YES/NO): NO